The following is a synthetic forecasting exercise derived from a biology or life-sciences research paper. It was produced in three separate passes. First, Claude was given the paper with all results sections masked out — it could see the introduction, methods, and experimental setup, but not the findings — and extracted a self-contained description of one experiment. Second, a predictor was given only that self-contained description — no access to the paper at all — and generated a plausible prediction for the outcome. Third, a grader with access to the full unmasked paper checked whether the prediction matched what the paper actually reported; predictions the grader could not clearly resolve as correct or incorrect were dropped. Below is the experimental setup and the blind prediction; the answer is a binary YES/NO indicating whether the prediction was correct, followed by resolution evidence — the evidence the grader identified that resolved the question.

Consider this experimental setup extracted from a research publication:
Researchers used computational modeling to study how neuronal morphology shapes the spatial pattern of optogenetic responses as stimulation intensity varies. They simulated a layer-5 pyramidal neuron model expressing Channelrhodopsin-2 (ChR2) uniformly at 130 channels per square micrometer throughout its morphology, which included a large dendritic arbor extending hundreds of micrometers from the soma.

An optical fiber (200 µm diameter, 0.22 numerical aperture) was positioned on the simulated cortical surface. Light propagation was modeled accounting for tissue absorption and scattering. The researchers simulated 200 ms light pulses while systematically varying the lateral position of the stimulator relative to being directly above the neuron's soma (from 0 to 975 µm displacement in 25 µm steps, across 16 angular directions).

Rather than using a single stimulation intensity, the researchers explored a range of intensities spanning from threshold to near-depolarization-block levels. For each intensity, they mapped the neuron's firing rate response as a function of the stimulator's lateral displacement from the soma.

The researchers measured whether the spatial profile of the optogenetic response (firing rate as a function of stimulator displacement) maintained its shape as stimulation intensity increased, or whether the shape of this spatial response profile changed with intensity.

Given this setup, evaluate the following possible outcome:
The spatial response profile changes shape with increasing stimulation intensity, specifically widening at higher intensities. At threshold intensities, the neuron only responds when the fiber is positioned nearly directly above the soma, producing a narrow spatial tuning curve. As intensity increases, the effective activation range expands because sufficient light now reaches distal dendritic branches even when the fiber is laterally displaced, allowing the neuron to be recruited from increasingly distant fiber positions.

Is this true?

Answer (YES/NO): NO